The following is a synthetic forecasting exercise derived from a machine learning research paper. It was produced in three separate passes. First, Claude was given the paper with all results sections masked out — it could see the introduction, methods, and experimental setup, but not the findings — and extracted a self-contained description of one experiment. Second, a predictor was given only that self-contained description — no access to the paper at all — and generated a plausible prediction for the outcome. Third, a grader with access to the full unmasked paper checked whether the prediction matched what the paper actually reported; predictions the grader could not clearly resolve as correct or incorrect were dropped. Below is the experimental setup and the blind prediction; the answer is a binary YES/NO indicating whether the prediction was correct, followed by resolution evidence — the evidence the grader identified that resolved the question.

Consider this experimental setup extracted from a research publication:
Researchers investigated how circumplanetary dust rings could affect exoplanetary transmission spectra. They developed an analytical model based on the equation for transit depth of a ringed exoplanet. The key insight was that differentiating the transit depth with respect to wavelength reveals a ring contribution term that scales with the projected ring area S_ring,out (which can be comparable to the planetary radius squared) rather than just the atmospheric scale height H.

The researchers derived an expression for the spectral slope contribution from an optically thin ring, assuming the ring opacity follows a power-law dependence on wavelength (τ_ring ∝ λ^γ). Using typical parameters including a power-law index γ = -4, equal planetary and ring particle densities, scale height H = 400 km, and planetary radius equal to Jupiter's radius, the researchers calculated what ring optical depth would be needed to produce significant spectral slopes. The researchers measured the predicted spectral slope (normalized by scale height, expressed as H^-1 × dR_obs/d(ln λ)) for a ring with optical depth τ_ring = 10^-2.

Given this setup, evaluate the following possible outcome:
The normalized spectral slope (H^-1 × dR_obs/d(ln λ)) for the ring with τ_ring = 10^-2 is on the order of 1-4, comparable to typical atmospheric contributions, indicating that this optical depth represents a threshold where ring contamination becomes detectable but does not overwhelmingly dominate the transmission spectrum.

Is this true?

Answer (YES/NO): NO